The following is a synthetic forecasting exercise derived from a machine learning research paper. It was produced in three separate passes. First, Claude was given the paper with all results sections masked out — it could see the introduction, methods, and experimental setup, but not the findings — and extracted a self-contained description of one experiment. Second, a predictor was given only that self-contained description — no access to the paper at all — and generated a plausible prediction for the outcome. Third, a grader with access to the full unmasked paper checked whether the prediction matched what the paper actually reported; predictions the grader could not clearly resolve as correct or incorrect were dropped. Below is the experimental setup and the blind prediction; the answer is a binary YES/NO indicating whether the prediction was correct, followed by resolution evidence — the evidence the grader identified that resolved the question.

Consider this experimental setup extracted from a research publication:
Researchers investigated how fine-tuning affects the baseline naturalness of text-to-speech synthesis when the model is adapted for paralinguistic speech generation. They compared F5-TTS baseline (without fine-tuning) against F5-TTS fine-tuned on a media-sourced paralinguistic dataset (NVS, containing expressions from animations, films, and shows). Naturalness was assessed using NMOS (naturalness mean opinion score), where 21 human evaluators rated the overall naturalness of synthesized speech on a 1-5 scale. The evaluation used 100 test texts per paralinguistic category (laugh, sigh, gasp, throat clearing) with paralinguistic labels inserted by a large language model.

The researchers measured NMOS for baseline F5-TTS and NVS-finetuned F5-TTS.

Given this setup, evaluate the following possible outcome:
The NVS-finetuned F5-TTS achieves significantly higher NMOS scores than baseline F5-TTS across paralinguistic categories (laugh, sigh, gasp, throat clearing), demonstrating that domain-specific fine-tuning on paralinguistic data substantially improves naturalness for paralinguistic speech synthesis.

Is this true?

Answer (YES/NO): NO